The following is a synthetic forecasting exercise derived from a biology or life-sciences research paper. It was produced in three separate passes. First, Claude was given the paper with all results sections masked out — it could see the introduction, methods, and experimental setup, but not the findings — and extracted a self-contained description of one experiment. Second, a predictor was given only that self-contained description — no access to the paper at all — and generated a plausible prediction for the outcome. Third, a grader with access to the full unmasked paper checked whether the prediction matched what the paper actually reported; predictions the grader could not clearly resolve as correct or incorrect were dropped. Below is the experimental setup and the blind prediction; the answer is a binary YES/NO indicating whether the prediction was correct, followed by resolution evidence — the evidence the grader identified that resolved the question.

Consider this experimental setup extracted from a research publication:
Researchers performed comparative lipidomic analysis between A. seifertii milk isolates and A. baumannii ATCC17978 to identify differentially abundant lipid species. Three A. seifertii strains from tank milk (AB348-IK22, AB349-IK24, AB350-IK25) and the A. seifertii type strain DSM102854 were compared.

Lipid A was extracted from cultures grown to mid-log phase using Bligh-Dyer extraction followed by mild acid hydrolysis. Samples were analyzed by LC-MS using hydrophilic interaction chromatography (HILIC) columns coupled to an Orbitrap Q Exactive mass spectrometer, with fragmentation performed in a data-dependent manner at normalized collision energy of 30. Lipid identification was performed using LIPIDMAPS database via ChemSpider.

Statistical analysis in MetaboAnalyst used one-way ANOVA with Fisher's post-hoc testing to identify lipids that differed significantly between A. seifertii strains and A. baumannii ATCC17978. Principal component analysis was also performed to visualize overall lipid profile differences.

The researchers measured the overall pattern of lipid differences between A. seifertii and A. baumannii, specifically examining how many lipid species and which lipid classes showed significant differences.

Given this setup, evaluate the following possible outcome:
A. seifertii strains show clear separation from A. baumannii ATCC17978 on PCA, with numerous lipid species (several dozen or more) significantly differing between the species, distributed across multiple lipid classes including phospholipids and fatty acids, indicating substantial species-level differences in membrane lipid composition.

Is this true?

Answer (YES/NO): NO